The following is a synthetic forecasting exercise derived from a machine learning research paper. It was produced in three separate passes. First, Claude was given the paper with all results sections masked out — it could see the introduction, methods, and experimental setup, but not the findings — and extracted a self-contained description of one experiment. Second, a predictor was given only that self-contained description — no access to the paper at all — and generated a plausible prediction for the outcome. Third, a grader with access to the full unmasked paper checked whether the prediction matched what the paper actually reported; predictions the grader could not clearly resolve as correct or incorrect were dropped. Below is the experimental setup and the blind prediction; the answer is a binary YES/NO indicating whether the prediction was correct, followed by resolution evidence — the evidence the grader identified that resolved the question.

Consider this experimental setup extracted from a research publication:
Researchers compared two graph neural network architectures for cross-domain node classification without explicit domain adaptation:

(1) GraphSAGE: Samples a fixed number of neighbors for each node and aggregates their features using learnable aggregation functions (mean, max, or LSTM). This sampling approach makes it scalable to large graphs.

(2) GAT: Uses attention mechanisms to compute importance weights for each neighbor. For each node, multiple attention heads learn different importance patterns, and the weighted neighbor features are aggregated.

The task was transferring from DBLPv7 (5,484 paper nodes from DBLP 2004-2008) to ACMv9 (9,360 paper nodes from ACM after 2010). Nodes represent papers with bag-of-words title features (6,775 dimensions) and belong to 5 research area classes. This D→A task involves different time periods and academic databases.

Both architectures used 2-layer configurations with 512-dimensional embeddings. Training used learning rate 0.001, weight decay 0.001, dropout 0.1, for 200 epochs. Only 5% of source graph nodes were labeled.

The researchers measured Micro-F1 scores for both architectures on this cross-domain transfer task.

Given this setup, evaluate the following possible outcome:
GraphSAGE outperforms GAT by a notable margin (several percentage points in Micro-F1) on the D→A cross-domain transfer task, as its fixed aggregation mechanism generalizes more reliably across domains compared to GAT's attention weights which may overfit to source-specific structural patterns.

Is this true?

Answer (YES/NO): NO